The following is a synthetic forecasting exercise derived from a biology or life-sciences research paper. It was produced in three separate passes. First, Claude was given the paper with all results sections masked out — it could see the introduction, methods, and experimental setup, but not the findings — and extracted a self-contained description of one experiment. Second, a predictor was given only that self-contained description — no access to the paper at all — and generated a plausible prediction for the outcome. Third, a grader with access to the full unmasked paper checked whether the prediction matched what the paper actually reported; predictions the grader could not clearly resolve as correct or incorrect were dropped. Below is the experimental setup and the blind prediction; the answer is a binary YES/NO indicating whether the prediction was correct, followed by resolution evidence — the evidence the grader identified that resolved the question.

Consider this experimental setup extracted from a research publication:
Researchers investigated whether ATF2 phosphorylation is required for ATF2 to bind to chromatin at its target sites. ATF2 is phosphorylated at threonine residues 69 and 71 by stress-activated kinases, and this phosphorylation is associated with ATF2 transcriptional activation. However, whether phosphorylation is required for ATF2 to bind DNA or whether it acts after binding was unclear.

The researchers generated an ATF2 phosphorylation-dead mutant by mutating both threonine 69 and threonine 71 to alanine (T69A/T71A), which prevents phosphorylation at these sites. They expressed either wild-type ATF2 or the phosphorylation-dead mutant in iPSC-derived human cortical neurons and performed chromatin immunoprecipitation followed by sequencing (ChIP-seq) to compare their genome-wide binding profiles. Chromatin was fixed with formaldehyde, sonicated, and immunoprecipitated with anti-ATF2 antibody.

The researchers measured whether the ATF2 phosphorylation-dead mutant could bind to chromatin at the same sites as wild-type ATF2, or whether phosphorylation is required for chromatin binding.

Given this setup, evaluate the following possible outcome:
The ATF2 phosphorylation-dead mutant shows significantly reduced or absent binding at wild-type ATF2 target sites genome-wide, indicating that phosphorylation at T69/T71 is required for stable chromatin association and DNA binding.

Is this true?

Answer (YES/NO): NO